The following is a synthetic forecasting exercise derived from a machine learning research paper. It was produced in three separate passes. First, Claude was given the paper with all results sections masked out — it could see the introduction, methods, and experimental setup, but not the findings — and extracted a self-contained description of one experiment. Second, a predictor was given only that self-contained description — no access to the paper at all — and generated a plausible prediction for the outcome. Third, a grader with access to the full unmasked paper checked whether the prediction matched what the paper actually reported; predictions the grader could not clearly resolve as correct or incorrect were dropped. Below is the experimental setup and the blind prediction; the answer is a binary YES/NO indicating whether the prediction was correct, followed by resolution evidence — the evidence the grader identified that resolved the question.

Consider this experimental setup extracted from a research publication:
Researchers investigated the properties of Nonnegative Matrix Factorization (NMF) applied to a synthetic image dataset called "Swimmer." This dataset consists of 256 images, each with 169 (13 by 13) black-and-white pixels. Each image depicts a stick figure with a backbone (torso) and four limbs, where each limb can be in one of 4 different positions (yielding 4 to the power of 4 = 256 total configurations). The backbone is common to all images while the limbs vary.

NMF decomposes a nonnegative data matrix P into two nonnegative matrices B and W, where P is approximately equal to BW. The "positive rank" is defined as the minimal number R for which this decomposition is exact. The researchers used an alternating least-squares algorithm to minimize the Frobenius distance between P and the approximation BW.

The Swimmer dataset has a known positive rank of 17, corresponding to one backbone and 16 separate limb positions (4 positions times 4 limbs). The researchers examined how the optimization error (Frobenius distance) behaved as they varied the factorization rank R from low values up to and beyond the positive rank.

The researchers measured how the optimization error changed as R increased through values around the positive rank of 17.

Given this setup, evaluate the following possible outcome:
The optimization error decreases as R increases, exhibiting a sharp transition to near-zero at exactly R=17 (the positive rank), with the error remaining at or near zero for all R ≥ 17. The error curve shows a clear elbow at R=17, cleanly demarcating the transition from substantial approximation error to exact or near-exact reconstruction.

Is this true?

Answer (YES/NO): NO